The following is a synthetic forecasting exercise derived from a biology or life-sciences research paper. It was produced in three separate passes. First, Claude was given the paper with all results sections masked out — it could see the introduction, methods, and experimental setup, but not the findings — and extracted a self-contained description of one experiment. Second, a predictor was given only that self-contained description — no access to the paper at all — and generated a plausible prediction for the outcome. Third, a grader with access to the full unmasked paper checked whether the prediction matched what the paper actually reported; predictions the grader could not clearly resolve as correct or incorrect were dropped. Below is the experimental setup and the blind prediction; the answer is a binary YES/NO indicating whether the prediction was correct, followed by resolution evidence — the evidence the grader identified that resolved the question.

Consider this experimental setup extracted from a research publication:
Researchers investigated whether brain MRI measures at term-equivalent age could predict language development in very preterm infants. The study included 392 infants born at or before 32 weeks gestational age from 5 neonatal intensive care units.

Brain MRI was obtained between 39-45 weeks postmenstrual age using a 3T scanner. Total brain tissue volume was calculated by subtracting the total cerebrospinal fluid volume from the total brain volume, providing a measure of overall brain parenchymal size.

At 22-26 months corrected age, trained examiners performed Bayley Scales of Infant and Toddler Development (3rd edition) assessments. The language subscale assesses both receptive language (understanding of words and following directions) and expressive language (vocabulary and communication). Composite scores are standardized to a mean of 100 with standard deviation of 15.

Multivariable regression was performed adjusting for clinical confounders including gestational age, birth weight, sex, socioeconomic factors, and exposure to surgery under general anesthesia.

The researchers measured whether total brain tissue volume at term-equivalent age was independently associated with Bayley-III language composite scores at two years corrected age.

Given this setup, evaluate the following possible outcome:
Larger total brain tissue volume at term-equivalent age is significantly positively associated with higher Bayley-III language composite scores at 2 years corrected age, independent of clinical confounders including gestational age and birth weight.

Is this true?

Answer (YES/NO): NO